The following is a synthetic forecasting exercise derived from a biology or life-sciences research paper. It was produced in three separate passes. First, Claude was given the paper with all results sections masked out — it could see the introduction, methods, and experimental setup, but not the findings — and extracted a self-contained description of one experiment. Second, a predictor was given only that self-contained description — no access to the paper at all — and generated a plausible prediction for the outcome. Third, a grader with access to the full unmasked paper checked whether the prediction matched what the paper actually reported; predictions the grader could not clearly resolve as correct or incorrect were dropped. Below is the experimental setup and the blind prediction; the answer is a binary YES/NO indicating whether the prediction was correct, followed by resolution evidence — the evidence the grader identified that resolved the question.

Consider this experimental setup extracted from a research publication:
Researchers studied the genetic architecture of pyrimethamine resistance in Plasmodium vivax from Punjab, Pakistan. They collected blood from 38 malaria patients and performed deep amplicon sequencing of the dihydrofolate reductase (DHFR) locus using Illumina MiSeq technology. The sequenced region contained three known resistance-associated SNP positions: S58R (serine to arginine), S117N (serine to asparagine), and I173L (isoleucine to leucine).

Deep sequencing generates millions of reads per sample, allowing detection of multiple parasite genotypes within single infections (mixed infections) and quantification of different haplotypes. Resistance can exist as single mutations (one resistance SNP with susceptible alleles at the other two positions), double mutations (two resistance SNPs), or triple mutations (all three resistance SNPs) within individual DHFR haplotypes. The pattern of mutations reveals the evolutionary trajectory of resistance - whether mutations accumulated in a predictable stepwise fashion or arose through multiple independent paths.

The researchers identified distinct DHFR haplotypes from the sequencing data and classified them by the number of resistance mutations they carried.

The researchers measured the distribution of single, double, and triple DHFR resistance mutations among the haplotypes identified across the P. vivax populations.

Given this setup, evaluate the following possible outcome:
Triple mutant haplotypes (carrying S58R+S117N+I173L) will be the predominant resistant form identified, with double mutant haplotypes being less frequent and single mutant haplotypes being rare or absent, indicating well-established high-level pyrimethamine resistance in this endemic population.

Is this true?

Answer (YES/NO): NO